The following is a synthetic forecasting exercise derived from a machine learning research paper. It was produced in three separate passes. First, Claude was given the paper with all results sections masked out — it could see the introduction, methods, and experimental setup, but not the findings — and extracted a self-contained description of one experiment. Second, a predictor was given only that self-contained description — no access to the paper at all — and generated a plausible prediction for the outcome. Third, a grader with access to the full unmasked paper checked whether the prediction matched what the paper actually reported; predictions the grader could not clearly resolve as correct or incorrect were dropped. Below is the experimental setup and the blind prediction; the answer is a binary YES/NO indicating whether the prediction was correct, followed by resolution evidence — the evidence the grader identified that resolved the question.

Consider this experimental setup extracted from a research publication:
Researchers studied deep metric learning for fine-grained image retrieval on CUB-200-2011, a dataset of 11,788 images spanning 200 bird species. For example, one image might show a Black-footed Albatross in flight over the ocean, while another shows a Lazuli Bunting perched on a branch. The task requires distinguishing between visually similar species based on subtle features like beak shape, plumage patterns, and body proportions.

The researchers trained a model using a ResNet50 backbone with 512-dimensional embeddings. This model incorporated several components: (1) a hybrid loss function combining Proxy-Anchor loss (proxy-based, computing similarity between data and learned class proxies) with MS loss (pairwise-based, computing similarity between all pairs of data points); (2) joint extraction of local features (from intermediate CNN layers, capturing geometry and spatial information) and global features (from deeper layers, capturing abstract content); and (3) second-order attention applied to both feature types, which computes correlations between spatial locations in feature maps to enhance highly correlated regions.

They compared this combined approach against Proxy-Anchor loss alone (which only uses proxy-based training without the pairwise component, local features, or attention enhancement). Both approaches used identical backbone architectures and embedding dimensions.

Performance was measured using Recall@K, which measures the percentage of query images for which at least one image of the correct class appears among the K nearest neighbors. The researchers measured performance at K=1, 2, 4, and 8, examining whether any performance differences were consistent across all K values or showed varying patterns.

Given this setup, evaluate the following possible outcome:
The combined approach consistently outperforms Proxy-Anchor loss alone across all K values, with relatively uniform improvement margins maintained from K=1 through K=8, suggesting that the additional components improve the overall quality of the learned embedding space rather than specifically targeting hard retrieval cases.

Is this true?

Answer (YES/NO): NO